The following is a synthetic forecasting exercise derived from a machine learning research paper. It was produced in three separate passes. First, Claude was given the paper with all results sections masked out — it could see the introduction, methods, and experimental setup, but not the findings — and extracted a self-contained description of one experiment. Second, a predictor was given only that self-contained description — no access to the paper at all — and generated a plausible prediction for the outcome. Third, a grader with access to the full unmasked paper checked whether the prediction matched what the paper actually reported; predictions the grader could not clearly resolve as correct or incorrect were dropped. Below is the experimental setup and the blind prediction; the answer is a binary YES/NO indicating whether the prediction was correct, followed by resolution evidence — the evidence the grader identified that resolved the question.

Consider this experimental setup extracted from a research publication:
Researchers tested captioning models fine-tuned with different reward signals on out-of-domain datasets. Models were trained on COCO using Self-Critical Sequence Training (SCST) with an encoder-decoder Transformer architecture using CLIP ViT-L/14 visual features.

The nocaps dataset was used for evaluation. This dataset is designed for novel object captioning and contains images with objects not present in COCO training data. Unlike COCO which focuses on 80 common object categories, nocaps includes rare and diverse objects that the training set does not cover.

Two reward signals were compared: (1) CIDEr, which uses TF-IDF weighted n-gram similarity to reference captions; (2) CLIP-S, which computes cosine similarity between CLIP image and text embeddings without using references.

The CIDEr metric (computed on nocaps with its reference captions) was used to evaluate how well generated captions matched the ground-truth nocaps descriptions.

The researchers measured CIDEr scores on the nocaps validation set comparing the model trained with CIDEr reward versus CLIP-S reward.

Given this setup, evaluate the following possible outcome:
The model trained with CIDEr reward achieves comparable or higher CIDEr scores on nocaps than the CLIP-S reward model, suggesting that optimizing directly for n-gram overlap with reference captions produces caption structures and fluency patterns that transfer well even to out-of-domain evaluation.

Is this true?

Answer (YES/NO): YES